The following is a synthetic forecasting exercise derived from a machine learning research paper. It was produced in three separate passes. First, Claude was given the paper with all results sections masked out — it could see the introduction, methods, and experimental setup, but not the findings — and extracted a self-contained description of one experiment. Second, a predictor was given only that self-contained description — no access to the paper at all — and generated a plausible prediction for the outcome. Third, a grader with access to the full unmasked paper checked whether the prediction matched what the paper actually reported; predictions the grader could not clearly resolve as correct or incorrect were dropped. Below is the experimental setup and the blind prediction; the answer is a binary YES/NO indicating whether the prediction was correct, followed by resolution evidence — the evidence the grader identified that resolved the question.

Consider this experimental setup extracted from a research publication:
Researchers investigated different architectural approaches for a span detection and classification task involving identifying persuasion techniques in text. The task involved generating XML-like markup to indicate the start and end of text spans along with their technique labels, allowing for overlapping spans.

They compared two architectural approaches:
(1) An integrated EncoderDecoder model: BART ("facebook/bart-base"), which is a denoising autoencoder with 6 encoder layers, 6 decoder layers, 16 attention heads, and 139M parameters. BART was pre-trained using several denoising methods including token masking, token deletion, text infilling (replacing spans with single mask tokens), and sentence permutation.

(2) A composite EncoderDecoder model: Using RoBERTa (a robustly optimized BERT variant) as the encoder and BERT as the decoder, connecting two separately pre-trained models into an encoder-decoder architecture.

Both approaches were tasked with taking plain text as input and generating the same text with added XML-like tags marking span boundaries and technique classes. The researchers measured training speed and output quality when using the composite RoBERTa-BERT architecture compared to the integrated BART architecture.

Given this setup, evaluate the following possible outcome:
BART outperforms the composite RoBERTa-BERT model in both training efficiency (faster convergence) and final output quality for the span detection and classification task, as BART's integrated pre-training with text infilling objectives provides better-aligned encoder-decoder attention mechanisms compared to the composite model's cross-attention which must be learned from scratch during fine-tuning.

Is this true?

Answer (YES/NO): YES